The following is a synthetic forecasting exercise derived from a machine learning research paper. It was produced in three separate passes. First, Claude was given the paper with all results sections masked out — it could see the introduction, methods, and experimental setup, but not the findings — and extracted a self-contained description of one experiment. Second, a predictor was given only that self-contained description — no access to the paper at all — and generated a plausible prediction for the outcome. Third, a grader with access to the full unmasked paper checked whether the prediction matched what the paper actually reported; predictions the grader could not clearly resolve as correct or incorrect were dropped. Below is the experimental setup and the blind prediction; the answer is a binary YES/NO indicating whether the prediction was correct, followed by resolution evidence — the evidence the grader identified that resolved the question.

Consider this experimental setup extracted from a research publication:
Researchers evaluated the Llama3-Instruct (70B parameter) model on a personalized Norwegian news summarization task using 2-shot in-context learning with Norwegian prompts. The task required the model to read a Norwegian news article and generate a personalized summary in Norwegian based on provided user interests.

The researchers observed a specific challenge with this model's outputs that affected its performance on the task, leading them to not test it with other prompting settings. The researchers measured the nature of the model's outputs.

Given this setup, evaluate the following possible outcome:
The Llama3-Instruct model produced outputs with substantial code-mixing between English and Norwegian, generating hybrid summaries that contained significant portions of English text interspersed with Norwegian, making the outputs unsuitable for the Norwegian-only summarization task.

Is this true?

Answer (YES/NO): NO